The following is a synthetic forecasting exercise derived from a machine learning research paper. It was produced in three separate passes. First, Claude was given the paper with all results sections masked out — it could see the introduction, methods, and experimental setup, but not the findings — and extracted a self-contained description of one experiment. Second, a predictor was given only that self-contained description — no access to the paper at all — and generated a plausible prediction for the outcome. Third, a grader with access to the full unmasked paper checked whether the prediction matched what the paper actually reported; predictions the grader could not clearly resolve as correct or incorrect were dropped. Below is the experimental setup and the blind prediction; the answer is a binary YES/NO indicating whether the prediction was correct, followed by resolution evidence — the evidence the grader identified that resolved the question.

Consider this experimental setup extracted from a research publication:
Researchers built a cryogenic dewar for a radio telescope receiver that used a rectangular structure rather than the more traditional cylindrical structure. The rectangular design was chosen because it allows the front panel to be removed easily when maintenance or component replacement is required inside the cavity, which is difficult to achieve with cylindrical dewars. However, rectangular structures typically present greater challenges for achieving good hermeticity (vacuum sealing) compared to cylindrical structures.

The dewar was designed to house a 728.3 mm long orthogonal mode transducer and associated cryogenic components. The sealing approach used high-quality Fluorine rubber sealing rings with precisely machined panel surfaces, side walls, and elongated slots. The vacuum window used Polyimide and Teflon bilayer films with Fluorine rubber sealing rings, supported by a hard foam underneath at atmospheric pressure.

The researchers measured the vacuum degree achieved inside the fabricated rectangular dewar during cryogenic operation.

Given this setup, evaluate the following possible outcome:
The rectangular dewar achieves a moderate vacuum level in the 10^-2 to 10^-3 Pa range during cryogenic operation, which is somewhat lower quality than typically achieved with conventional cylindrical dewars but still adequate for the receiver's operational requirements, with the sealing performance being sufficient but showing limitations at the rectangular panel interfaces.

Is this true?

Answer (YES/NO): NO